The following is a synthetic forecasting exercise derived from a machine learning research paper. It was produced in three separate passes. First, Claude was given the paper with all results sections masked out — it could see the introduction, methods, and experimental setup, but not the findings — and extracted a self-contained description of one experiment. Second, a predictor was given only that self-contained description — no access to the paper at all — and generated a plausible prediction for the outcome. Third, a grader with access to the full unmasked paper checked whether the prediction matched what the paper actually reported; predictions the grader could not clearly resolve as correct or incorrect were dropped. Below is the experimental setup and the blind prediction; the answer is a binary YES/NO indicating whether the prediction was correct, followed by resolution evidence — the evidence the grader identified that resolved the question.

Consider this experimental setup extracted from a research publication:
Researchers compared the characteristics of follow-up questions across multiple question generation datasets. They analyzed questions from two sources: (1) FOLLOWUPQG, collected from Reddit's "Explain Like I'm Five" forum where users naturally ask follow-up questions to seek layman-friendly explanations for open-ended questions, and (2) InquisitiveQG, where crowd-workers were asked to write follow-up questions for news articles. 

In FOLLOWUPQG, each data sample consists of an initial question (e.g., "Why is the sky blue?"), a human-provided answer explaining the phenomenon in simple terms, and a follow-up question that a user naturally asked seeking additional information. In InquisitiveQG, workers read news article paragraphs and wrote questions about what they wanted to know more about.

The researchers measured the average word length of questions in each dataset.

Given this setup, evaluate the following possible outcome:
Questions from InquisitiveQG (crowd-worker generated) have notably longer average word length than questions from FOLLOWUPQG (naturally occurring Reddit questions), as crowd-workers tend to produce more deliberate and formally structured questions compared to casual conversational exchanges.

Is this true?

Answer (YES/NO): NO